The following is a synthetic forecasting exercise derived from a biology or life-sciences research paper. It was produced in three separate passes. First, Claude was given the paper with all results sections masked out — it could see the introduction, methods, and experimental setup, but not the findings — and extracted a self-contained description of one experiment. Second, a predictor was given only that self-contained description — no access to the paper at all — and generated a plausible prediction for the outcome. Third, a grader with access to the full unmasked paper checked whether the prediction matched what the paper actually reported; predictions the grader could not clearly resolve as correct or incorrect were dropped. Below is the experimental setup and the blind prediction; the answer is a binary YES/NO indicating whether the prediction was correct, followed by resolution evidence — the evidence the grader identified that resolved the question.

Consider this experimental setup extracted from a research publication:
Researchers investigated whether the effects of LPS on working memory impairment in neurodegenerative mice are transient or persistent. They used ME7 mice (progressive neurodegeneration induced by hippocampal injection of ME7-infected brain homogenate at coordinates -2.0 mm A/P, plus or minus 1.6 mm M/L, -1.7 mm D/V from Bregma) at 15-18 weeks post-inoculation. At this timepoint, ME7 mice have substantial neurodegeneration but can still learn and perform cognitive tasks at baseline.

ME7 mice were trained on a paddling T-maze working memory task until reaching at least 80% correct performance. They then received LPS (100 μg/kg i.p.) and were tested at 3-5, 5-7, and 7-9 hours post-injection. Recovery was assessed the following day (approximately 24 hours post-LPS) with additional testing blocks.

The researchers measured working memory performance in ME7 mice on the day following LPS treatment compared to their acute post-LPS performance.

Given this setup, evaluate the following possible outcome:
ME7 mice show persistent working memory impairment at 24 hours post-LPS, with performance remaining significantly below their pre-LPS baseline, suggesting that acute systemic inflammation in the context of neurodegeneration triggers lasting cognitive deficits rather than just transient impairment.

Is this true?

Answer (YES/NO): NO